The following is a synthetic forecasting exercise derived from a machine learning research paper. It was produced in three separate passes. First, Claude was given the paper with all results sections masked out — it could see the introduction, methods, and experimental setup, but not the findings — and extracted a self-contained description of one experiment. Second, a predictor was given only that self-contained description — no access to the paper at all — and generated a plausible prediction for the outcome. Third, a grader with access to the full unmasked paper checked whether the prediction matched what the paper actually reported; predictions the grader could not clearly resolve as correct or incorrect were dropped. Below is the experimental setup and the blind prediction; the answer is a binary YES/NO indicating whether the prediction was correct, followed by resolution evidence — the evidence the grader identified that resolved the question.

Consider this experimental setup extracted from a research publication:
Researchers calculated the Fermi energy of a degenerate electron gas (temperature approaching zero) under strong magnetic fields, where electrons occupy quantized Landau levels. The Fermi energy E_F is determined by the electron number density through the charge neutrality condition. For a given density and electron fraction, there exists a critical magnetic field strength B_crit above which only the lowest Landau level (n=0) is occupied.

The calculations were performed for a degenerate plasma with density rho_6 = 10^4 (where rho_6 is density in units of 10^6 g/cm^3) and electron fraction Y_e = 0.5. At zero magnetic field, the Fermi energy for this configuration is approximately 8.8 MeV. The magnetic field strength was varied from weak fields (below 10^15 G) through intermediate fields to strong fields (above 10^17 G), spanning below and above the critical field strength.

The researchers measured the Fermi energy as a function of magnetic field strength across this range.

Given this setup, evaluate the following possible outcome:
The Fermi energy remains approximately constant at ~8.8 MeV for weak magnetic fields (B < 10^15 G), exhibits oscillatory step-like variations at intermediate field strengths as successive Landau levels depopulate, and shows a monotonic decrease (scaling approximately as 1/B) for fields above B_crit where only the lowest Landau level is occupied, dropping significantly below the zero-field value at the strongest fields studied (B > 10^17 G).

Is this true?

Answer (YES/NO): NO